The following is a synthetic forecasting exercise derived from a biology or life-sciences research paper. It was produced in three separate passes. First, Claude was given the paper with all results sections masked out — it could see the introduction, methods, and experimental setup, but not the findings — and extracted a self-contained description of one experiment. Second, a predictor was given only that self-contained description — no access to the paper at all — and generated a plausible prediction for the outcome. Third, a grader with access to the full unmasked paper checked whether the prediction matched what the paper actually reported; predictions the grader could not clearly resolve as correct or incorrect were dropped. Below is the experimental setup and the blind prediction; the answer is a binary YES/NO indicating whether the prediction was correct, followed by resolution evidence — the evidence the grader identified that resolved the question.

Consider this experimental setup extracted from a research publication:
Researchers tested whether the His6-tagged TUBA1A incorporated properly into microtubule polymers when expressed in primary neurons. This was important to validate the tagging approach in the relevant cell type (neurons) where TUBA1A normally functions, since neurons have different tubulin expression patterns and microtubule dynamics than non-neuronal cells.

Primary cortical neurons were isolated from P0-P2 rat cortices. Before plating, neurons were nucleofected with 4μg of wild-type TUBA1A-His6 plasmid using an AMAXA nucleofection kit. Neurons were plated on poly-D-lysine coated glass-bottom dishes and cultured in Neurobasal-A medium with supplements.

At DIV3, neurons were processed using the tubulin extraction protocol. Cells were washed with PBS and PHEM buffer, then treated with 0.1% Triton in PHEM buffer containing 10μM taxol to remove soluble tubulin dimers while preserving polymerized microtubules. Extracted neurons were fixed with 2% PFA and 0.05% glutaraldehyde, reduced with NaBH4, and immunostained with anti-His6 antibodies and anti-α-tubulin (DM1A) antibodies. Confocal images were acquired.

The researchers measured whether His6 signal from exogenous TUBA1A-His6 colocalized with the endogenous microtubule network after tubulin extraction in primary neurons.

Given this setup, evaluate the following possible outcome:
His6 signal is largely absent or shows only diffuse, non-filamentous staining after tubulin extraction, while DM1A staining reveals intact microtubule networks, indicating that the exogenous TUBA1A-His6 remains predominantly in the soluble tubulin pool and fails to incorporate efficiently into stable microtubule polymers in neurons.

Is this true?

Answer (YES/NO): NO